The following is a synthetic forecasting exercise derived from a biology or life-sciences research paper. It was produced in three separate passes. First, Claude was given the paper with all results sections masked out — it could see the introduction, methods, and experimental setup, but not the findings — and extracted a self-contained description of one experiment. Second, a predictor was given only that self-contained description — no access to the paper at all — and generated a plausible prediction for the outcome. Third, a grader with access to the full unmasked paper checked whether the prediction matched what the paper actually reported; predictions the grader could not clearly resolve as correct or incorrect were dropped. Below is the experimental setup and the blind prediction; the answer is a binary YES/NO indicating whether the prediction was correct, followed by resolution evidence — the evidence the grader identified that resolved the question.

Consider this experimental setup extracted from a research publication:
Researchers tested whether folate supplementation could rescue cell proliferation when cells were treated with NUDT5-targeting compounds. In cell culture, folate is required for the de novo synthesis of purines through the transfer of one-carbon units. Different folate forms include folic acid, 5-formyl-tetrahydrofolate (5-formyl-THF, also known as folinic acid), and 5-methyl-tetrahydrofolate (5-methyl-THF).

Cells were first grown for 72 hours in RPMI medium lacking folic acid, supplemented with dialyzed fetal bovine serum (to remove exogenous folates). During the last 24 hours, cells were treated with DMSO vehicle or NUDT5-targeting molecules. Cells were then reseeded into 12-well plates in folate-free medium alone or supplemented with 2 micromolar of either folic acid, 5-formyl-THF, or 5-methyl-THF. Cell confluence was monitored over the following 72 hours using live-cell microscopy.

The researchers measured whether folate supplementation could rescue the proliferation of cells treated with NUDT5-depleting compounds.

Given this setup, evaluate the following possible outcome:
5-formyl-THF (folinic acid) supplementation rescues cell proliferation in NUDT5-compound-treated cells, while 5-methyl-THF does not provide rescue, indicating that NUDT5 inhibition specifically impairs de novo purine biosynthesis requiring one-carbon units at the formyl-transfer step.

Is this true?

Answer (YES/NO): NO